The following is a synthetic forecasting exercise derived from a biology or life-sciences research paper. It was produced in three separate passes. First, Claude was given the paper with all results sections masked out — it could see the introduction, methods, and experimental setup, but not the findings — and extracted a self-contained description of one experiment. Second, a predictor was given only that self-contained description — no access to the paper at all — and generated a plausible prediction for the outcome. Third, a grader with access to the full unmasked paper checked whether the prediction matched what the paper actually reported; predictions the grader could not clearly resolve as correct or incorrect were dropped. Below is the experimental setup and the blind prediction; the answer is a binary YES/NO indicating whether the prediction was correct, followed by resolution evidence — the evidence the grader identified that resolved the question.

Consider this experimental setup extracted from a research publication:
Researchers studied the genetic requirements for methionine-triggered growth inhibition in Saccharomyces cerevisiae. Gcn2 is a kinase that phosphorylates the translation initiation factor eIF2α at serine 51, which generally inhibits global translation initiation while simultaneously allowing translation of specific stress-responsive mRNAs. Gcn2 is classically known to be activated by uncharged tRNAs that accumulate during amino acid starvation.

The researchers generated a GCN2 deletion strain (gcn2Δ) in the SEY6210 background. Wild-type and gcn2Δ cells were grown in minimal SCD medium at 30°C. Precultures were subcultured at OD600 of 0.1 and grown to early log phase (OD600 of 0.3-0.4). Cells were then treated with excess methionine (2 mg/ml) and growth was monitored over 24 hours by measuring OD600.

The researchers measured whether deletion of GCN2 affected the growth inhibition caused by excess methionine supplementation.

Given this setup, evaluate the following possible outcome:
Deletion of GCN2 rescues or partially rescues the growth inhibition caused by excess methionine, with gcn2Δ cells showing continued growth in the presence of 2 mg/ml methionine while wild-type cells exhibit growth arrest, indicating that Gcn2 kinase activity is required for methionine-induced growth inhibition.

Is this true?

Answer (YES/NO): YES